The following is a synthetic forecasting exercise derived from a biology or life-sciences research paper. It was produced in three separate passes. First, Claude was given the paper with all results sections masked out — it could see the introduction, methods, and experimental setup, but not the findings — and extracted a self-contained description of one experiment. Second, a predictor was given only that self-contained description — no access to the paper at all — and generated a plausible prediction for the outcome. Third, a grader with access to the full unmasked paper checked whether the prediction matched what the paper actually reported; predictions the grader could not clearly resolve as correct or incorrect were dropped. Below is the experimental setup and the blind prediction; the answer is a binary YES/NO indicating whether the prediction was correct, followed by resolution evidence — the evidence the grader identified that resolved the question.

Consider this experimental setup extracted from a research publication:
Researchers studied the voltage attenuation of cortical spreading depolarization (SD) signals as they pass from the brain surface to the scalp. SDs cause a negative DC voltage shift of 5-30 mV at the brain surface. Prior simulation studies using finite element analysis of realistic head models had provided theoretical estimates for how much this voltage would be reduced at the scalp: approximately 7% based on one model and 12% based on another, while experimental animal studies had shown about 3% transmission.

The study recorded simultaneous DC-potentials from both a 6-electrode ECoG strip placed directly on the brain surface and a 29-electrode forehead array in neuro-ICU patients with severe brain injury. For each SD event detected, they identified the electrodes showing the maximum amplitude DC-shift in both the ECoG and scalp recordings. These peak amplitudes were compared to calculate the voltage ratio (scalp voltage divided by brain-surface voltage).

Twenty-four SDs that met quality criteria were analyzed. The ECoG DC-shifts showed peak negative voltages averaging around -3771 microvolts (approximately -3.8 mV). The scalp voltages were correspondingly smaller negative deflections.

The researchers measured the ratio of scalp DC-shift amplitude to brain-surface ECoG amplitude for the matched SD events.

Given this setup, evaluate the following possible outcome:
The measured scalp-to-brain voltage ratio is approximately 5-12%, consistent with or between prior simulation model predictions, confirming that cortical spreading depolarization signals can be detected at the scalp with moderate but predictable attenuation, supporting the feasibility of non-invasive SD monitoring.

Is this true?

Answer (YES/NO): YES